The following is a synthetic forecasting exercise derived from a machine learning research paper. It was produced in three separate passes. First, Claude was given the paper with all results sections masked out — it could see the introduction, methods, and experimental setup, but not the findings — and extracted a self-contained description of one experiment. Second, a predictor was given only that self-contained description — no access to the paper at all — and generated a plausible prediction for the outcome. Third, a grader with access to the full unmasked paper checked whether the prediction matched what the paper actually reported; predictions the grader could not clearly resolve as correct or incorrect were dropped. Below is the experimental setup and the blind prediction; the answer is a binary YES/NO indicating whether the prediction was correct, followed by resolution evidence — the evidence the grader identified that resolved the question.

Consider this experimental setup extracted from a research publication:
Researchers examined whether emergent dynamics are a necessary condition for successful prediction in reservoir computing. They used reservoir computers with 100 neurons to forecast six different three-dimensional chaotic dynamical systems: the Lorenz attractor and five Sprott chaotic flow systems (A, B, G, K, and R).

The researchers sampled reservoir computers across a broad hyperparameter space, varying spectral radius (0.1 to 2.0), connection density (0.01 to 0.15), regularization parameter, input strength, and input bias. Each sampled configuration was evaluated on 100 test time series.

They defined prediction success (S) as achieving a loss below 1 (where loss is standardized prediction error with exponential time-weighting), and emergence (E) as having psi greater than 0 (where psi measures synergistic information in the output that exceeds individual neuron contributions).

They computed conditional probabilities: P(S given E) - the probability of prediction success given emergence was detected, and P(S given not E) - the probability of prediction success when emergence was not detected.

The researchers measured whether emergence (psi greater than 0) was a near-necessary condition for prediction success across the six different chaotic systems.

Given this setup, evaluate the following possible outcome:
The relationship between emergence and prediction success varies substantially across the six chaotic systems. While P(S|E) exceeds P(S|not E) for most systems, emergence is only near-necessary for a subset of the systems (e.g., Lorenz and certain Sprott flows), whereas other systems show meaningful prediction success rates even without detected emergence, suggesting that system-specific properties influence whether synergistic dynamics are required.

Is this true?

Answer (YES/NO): NO